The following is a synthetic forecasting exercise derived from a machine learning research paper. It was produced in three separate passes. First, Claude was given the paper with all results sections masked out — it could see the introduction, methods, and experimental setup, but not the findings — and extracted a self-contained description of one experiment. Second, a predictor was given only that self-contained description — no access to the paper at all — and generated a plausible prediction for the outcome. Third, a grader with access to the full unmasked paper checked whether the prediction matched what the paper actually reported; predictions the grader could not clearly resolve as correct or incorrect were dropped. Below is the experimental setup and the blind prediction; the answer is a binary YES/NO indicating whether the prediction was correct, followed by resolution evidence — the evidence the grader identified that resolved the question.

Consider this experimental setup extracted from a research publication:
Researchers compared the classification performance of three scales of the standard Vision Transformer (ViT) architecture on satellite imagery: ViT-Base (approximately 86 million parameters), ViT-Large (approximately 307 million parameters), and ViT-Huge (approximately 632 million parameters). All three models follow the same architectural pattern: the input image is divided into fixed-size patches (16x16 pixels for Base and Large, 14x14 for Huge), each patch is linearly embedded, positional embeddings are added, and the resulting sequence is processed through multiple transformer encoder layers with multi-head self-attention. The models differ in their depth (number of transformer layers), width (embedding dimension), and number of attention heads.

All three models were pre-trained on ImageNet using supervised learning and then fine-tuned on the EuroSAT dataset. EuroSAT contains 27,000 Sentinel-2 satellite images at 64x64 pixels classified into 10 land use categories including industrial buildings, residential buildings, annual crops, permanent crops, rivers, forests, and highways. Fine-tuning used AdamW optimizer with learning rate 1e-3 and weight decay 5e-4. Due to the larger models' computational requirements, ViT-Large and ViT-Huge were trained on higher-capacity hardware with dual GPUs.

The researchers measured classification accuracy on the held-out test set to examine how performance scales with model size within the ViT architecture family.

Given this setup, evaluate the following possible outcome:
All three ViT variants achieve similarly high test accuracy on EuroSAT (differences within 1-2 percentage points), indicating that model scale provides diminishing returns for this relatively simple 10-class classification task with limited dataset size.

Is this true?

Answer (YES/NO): NO